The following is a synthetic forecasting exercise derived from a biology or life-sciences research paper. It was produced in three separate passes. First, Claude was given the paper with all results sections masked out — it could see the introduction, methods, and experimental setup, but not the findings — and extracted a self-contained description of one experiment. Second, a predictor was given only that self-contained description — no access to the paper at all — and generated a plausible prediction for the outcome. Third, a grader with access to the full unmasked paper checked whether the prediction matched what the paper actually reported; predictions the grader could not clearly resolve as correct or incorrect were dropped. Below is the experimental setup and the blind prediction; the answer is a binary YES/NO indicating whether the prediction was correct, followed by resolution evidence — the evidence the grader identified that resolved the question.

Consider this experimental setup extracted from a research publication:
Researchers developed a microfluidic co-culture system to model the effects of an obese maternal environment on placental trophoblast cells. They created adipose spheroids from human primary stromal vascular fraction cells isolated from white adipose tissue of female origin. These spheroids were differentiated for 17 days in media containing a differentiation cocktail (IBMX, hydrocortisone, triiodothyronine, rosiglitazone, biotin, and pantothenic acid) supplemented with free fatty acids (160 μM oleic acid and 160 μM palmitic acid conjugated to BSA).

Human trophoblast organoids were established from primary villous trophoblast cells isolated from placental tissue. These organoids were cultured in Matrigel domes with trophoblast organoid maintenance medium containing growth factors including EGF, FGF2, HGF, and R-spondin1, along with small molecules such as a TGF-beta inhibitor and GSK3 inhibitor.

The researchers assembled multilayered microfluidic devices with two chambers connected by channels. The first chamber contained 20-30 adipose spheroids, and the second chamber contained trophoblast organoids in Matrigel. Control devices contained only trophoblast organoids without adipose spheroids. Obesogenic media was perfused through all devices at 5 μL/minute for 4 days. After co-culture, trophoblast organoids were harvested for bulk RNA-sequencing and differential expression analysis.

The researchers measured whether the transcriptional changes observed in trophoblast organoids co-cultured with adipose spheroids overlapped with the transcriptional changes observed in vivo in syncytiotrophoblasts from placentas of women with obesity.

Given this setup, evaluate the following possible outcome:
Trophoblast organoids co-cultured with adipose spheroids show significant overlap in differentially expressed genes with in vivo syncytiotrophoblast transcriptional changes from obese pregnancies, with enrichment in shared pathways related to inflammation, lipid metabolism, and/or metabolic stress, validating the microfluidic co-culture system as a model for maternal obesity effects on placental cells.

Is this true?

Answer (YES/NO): NO